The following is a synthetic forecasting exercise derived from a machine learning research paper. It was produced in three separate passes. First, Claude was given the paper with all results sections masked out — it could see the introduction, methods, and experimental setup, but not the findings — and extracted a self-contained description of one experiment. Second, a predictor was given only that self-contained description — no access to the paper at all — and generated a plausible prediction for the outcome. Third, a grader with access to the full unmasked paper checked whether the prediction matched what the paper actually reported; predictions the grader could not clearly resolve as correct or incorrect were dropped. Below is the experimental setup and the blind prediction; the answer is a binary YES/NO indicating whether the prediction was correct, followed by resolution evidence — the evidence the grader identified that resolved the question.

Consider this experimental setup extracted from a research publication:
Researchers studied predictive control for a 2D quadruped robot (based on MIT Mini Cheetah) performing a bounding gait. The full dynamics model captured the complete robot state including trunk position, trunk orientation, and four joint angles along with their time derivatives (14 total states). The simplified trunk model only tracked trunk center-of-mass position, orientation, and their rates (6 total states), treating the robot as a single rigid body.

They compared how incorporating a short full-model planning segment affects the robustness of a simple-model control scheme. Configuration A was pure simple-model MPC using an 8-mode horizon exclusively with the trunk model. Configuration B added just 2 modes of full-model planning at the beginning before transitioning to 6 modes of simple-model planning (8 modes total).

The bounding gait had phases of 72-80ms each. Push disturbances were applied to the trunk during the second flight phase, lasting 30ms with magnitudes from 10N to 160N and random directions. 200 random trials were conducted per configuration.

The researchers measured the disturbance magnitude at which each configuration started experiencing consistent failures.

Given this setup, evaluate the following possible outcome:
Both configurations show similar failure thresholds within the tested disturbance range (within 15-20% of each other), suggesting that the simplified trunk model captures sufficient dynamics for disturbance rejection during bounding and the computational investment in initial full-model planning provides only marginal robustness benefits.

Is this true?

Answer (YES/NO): NO